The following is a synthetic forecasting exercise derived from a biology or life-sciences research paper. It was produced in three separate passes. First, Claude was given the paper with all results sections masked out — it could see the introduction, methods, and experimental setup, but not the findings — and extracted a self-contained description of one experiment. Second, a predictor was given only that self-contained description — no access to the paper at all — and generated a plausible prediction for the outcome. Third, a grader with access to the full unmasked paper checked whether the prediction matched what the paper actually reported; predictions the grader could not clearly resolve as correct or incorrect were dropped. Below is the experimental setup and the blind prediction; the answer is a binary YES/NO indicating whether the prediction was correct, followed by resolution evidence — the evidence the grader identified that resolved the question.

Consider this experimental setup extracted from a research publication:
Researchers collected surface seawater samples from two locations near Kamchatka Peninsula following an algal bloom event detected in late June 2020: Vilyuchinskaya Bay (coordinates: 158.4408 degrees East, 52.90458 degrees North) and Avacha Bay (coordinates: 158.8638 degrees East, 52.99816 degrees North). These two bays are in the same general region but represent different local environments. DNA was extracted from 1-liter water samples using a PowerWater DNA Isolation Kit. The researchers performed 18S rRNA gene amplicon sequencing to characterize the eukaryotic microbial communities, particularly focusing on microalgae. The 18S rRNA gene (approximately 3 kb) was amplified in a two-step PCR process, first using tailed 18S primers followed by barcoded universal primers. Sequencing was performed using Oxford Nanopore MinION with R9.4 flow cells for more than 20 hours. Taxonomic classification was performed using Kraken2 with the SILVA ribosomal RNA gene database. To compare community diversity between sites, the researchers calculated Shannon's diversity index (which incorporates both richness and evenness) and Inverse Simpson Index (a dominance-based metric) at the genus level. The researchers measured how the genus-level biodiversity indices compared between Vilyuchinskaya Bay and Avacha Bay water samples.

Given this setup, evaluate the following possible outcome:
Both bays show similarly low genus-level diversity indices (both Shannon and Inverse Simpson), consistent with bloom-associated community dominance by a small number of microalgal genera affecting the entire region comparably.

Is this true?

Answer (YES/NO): NO